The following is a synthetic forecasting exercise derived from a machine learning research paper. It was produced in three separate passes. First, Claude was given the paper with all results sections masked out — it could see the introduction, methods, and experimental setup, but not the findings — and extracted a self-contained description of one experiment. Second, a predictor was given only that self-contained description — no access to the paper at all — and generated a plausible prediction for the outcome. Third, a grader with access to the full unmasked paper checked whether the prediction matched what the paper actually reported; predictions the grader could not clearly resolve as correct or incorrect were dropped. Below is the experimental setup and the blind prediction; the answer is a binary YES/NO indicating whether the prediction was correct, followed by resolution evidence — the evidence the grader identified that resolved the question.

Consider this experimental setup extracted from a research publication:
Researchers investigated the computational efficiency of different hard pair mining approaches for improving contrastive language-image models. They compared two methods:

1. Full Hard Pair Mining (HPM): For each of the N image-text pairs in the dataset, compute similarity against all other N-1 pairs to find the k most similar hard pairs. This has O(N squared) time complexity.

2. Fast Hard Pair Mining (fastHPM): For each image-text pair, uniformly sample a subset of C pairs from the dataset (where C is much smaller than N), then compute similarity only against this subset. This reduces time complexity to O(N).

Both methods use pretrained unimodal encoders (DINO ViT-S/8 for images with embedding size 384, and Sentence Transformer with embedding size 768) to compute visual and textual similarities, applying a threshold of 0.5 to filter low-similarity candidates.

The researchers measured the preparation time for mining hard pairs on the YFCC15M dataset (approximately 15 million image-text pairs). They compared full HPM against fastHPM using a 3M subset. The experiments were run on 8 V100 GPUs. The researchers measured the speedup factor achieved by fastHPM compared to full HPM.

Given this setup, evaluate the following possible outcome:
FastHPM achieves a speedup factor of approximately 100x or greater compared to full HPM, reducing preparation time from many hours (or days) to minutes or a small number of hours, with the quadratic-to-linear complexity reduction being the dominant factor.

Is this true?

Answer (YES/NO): NO